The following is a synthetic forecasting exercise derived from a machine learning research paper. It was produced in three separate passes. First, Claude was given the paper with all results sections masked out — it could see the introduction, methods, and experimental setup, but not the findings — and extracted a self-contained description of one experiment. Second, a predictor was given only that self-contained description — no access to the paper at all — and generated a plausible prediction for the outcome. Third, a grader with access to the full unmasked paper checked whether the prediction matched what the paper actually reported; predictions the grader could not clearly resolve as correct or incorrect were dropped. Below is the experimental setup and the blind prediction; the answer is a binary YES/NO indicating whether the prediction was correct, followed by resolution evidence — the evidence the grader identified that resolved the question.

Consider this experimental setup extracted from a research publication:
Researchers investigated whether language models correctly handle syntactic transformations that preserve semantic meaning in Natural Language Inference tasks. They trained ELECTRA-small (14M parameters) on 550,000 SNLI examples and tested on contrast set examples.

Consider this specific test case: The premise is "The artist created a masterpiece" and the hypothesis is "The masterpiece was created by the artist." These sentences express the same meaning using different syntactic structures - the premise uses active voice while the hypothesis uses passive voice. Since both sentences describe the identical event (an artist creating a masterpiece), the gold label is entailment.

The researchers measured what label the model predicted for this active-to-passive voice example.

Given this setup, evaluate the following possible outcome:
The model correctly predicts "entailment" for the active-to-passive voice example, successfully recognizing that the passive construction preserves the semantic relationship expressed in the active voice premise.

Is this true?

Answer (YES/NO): NO